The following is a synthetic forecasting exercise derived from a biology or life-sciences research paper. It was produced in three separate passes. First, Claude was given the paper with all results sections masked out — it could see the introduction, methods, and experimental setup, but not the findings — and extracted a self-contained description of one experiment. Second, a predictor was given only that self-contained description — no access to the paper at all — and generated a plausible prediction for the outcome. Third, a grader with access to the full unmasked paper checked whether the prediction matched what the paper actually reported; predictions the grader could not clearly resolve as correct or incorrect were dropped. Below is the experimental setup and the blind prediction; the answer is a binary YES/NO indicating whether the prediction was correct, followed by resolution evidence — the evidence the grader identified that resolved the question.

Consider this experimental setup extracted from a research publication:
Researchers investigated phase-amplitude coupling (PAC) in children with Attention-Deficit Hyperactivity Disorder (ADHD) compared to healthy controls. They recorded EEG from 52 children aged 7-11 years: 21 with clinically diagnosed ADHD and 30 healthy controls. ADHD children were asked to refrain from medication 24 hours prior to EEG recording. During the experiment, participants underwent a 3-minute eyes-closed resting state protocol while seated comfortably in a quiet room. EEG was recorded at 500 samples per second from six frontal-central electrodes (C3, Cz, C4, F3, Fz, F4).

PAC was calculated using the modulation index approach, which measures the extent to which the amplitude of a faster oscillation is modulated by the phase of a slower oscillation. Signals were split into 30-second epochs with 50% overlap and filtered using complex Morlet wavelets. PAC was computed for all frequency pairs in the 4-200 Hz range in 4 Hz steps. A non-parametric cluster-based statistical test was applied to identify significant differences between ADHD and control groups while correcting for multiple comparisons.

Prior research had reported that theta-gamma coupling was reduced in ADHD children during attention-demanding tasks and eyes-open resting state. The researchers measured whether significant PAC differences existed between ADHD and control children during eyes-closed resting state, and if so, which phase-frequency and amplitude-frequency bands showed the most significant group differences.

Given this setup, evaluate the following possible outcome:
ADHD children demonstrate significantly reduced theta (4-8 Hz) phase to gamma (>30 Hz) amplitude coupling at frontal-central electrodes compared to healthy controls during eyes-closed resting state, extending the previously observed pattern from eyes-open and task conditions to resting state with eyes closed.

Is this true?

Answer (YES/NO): NO